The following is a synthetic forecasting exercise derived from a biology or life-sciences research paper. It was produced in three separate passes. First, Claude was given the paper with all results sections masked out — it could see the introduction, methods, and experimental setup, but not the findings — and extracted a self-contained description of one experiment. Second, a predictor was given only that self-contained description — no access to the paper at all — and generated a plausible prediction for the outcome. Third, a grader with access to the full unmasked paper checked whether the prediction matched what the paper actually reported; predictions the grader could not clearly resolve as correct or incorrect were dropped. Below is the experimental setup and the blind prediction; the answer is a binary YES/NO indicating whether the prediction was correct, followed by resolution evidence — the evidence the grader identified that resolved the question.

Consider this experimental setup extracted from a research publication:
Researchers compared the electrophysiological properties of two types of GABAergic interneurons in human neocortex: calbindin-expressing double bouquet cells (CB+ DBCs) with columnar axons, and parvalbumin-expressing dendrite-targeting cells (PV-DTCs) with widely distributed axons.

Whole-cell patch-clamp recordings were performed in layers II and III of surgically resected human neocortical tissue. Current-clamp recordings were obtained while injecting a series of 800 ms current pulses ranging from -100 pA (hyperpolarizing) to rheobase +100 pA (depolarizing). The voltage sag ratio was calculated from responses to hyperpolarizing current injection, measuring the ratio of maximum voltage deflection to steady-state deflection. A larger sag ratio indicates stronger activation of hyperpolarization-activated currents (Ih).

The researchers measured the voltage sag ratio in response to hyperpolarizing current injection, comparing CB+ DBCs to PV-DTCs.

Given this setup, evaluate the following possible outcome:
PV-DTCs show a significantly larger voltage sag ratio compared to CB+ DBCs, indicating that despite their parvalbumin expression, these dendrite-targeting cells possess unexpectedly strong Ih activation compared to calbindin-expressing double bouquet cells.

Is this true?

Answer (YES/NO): NO